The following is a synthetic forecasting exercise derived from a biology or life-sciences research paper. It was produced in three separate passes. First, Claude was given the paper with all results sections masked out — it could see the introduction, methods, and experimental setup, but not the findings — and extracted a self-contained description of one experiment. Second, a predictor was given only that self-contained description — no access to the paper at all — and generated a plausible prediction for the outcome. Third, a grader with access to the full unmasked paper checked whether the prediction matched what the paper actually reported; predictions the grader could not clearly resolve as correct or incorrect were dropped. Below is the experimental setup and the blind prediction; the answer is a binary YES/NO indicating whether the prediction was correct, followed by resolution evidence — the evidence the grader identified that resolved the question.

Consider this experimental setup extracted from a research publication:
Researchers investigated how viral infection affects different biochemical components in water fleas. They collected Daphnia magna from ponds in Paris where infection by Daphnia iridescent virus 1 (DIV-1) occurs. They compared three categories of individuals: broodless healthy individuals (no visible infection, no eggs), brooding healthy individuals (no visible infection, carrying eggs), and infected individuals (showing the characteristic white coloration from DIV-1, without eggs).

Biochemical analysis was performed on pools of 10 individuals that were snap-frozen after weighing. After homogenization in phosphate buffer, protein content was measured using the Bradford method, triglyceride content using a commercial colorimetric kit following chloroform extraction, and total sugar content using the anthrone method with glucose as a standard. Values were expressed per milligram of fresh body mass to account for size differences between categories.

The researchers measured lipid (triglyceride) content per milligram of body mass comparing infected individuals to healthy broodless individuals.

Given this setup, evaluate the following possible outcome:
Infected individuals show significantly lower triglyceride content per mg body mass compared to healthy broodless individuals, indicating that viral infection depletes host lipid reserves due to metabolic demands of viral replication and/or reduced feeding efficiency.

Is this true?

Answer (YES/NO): NO